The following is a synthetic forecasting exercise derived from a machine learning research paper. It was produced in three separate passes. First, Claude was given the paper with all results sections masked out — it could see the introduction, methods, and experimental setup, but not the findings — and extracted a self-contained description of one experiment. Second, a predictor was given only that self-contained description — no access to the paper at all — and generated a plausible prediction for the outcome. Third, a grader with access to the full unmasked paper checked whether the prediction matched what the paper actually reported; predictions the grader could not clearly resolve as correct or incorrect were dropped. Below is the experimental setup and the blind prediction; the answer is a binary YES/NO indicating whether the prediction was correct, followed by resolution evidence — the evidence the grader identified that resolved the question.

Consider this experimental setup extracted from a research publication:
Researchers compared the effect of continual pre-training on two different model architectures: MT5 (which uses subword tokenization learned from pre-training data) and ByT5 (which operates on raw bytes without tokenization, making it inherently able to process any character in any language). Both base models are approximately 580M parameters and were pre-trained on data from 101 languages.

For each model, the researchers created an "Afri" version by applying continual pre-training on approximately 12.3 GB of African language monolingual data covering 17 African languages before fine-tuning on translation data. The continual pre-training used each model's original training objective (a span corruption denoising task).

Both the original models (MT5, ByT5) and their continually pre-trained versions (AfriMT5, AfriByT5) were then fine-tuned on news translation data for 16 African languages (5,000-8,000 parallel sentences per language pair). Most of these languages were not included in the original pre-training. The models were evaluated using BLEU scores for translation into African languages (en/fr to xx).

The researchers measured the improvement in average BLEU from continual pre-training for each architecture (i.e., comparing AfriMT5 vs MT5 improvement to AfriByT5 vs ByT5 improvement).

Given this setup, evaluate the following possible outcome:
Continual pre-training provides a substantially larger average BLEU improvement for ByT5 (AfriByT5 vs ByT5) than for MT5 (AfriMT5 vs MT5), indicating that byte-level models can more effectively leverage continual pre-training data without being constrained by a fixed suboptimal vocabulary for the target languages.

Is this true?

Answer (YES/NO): NO